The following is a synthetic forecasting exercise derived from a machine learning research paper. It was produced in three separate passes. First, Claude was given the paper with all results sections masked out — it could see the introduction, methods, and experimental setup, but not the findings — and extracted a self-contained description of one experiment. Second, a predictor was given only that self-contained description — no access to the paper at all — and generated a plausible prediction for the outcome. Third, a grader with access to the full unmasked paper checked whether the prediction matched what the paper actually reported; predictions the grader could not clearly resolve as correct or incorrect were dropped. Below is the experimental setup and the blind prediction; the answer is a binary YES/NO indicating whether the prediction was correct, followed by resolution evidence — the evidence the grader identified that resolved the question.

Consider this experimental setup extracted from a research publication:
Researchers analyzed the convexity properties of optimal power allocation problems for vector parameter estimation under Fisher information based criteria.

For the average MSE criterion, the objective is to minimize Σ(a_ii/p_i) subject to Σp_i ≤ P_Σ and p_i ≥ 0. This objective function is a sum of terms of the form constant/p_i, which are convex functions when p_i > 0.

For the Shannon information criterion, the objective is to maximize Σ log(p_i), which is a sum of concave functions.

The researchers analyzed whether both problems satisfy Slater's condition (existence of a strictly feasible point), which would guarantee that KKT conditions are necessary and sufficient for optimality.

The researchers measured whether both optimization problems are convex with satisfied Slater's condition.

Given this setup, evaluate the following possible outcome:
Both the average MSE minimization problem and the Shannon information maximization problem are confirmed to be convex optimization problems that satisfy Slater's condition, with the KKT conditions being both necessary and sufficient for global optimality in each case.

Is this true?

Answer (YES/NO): YES